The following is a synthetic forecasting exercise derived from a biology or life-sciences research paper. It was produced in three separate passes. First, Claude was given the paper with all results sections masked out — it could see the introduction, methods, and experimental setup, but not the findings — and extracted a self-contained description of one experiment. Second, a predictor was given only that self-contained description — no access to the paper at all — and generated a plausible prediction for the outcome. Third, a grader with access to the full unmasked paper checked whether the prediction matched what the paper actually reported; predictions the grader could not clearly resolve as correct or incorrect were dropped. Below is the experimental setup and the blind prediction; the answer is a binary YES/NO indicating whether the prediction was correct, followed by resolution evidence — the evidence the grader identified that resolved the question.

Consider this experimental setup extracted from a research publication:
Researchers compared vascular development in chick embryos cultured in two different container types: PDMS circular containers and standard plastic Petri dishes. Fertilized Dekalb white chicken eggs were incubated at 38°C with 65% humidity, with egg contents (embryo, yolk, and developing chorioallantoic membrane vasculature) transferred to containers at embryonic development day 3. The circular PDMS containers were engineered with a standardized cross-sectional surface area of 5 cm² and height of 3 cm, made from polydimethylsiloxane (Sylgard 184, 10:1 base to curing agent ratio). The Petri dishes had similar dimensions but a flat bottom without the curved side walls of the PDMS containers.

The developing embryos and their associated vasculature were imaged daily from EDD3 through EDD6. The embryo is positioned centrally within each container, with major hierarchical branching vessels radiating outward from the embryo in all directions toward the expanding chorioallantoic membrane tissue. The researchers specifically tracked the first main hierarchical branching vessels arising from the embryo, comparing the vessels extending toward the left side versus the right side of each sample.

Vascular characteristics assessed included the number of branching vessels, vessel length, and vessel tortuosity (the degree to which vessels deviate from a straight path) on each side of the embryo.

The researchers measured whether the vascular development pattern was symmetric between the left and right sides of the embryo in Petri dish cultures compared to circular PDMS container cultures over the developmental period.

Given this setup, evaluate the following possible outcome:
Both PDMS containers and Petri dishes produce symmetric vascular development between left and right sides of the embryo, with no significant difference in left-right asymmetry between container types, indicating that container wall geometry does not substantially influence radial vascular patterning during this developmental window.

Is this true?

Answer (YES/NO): NO